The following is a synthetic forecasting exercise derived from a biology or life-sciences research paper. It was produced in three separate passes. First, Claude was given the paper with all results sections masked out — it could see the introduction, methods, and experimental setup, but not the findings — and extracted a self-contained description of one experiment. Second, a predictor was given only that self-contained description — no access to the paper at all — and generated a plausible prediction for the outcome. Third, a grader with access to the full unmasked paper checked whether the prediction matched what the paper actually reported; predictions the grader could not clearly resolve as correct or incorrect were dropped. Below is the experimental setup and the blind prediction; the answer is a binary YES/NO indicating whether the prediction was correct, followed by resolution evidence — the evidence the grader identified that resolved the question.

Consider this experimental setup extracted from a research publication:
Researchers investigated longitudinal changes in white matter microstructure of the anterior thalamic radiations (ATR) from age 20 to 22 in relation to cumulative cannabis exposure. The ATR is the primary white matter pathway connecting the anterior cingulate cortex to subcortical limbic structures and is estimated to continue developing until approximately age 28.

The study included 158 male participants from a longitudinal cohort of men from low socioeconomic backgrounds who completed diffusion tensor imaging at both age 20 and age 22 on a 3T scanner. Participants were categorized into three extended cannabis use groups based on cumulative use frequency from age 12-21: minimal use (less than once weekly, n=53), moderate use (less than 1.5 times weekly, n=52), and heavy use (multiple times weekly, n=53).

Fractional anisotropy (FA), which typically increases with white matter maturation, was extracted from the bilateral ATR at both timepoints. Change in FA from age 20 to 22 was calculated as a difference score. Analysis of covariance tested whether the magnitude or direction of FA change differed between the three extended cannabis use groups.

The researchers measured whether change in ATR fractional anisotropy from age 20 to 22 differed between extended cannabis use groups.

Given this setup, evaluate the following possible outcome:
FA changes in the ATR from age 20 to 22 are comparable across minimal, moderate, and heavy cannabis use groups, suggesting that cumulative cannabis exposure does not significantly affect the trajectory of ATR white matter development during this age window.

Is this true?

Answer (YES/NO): NO